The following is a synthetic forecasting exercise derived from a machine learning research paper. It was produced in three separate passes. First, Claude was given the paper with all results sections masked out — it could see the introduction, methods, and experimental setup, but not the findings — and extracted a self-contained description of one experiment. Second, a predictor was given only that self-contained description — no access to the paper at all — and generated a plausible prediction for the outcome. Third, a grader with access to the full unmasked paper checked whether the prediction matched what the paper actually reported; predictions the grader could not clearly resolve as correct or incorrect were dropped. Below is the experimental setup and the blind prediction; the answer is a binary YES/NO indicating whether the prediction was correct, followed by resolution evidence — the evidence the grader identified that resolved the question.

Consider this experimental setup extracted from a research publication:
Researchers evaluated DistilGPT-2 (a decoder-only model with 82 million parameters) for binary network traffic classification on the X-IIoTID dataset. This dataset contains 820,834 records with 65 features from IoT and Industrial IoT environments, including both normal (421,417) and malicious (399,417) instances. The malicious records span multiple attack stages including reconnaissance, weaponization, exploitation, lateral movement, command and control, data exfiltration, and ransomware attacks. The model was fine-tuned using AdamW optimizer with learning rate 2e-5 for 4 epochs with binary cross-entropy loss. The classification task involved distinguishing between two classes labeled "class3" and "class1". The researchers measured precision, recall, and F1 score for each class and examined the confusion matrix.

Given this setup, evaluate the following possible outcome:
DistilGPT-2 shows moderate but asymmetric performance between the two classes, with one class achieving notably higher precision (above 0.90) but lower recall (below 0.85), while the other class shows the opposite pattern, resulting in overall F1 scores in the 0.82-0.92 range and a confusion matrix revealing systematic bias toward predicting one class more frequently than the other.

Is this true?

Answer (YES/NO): NO